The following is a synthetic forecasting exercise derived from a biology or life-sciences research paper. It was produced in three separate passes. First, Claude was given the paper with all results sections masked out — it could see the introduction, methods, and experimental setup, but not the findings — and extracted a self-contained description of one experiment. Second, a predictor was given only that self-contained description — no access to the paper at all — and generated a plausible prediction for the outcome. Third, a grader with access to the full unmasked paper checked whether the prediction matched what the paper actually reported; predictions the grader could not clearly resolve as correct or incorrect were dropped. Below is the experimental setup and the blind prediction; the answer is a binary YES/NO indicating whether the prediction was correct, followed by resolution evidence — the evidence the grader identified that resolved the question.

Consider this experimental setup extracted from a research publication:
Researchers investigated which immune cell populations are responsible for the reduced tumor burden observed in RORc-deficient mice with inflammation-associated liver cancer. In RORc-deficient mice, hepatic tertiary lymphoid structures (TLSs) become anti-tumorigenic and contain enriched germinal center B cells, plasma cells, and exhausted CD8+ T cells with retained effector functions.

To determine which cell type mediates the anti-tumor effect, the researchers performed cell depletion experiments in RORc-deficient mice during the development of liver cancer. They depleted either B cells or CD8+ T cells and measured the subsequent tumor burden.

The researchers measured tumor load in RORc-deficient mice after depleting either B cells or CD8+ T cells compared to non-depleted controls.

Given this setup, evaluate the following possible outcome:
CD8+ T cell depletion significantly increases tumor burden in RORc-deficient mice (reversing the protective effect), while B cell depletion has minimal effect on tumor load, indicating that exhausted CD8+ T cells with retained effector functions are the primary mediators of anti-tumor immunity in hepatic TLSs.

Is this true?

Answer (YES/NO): NO